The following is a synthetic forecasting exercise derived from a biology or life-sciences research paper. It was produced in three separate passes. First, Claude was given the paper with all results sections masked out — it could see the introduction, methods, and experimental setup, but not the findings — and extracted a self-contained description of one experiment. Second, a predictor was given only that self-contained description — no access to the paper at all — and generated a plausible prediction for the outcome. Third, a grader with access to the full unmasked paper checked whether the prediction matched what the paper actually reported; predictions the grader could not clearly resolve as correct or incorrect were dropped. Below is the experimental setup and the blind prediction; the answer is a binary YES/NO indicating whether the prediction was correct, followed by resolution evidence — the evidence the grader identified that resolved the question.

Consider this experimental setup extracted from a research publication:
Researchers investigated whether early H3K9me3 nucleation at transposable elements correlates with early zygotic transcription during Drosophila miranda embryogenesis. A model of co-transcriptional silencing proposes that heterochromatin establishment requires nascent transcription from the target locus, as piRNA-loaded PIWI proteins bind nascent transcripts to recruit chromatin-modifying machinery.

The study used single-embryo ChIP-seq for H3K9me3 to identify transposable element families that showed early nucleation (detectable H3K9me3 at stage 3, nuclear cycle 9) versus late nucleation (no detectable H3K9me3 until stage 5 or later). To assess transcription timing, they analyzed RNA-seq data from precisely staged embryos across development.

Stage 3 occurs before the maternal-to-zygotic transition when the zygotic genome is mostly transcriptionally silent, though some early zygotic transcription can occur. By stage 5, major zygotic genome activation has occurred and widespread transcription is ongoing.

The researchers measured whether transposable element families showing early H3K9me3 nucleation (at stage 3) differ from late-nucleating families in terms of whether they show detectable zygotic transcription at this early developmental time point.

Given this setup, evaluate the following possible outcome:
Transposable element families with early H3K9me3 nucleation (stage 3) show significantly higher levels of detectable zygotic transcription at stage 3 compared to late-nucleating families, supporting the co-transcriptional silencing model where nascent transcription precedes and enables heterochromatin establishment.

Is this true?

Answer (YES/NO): YES